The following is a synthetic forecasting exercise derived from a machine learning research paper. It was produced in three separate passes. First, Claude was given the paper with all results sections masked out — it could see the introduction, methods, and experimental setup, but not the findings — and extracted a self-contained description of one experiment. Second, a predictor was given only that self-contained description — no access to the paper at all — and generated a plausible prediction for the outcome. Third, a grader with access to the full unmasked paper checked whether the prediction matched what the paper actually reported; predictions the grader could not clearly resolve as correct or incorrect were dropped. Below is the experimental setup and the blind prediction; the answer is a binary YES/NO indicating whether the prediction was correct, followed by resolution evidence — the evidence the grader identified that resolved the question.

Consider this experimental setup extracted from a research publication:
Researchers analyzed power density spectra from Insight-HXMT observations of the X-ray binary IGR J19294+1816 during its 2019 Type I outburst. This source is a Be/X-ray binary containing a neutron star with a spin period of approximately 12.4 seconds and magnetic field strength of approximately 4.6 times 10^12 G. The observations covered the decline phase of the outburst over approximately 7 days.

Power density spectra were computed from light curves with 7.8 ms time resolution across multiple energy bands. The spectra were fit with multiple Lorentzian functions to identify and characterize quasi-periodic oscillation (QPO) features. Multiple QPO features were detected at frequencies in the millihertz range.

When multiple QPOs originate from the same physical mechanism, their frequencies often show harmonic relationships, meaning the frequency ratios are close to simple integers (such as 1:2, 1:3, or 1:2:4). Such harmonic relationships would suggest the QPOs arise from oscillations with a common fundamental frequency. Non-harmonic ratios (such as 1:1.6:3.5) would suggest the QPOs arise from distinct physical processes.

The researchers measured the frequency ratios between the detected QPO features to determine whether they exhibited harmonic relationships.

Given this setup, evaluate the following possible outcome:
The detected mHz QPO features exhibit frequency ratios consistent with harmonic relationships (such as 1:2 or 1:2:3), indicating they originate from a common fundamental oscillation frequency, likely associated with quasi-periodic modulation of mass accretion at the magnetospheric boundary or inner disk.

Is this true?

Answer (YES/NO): NO